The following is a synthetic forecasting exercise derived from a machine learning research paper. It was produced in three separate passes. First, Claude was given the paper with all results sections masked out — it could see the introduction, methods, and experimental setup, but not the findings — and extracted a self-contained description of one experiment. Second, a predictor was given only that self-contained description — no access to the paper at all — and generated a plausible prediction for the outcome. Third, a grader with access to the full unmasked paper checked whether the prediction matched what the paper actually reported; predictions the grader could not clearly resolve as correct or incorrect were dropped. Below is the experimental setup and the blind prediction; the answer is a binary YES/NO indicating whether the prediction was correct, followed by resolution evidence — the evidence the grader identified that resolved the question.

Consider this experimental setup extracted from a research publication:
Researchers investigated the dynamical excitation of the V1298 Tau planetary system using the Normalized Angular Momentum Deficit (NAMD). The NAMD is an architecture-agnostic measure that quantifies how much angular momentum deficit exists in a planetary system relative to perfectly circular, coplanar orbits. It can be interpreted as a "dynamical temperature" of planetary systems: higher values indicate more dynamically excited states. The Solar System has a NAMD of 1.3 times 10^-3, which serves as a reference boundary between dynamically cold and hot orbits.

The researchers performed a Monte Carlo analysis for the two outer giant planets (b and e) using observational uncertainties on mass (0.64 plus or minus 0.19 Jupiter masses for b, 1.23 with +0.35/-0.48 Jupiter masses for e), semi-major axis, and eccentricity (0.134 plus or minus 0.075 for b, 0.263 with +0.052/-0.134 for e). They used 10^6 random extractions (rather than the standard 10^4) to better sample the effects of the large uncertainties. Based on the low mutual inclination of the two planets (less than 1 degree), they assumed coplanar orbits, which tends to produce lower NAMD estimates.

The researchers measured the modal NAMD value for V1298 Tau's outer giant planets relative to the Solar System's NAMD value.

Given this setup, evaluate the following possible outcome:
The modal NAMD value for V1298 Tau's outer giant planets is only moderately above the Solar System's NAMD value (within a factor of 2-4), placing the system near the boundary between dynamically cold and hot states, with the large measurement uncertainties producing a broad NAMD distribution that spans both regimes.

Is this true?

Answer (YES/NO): NO